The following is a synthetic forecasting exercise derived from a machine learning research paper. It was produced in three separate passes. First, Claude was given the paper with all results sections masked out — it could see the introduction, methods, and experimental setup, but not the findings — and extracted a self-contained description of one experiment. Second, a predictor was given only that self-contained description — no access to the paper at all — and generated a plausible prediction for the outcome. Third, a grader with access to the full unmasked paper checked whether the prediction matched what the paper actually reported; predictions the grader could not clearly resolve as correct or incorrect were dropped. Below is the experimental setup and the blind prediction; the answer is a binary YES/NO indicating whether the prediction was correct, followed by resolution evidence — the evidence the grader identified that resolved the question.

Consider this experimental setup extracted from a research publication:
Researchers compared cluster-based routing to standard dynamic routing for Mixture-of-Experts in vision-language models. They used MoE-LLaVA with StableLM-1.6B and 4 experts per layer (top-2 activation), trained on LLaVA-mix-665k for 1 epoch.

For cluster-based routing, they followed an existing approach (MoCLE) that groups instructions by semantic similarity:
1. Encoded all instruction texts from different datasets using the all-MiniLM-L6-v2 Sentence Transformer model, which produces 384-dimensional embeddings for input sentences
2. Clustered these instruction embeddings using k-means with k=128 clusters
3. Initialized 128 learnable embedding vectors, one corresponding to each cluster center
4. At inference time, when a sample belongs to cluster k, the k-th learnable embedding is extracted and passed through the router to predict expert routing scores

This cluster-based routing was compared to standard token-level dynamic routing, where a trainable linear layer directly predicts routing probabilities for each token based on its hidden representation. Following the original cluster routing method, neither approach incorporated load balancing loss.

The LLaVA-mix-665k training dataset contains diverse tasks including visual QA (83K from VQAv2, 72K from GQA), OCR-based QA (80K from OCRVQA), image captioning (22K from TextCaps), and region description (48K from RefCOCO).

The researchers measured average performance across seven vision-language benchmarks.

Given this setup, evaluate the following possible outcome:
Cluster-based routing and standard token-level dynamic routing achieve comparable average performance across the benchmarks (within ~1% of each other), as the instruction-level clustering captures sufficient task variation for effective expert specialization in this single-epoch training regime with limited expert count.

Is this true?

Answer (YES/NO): YES